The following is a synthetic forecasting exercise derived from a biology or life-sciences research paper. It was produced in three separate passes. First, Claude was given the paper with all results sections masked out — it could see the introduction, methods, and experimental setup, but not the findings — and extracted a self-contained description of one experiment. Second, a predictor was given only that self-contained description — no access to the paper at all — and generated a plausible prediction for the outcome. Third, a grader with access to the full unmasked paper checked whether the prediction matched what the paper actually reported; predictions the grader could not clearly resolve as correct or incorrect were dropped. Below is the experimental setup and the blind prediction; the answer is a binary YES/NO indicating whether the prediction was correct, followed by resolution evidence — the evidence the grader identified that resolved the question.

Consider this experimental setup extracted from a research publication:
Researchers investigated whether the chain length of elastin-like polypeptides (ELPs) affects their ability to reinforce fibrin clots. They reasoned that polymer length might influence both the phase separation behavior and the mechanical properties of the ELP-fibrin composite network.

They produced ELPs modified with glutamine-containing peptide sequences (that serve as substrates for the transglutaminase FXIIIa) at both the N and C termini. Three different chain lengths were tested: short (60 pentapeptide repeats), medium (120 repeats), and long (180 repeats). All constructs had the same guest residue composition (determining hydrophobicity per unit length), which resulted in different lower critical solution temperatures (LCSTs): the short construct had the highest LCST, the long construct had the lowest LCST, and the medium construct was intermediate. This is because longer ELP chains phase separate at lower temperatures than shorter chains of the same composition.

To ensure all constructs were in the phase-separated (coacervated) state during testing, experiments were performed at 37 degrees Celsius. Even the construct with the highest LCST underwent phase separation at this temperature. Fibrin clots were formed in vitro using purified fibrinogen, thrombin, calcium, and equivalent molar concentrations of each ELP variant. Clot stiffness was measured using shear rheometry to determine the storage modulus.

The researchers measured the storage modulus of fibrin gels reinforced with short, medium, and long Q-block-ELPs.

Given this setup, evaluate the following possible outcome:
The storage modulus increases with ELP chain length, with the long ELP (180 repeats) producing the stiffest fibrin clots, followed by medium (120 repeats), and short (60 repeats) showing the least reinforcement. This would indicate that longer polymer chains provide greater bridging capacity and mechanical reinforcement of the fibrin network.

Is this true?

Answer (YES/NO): NO